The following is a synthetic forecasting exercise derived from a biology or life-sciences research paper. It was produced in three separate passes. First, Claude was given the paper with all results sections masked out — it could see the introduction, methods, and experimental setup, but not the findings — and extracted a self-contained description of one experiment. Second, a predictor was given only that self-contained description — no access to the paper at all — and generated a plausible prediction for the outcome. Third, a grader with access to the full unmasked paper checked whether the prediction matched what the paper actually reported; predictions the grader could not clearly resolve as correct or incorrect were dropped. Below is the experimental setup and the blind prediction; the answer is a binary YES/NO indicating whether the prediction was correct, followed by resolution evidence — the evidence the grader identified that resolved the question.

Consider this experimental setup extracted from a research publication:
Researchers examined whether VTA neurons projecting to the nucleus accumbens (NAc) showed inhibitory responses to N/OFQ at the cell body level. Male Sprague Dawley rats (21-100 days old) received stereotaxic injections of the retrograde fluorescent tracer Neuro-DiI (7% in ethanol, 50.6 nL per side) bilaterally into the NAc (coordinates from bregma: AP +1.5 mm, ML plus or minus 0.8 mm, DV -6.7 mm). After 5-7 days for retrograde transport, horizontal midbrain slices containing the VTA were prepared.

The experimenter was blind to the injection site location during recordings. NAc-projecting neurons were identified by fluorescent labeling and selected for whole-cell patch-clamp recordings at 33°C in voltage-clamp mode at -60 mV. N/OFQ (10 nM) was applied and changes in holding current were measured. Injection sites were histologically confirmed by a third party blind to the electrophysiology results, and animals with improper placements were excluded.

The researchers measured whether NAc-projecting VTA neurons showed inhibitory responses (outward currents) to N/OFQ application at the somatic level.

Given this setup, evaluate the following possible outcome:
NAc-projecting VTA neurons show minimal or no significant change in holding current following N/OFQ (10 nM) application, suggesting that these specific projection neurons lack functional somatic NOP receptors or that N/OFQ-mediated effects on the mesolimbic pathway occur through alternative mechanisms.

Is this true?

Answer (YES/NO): NO